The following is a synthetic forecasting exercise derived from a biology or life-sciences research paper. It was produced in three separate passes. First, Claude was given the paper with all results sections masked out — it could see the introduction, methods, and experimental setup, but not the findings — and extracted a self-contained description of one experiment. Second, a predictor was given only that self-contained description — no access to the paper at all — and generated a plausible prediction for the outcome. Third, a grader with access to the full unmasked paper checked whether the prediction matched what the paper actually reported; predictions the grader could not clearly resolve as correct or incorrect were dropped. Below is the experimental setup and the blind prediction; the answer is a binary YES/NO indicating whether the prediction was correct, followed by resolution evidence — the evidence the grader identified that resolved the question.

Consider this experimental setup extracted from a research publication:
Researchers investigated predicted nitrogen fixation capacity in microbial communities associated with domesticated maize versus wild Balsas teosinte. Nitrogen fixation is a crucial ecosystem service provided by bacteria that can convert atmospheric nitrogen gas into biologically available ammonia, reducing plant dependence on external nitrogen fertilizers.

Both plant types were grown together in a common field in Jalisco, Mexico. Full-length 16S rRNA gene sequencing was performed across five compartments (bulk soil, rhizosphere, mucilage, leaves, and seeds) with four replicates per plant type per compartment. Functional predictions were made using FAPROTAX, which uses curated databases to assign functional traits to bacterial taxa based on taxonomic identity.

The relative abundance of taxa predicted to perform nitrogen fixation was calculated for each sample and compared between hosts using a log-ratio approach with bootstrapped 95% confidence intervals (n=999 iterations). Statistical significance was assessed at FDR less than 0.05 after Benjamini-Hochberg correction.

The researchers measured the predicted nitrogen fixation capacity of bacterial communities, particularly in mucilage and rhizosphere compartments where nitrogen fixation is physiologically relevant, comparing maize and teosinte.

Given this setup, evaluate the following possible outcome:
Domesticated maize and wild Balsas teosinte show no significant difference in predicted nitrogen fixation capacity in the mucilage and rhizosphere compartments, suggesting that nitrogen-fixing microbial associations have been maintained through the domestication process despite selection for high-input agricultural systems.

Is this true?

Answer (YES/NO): NO